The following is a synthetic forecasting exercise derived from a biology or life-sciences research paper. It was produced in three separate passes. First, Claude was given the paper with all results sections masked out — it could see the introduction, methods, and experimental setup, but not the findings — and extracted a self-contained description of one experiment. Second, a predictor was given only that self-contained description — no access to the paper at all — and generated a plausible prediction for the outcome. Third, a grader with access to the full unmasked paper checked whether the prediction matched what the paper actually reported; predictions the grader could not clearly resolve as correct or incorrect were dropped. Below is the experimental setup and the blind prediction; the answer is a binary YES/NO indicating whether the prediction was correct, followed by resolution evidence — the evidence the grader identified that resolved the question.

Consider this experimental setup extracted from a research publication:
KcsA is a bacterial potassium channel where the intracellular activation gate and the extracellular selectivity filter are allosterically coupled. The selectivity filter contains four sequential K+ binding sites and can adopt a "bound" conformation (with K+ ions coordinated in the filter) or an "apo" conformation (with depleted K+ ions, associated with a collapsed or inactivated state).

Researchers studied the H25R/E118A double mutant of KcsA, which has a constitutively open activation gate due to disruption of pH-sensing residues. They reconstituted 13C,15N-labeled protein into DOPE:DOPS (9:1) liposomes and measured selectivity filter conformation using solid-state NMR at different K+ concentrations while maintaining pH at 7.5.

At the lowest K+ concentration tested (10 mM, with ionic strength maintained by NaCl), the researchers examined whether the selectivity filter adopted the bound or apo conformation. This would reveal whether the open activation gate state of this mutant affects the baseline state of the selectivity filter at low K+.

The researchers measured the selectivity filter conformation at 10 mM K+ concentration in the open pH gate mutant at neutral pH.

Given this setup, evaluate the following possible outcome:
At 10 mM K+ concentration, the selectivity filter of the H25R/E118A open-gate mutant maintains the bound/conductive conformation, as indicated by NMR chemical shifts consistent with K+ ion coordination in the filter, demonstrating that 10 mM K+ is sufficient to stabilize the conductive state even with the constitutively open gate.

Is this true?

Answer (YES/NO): NO